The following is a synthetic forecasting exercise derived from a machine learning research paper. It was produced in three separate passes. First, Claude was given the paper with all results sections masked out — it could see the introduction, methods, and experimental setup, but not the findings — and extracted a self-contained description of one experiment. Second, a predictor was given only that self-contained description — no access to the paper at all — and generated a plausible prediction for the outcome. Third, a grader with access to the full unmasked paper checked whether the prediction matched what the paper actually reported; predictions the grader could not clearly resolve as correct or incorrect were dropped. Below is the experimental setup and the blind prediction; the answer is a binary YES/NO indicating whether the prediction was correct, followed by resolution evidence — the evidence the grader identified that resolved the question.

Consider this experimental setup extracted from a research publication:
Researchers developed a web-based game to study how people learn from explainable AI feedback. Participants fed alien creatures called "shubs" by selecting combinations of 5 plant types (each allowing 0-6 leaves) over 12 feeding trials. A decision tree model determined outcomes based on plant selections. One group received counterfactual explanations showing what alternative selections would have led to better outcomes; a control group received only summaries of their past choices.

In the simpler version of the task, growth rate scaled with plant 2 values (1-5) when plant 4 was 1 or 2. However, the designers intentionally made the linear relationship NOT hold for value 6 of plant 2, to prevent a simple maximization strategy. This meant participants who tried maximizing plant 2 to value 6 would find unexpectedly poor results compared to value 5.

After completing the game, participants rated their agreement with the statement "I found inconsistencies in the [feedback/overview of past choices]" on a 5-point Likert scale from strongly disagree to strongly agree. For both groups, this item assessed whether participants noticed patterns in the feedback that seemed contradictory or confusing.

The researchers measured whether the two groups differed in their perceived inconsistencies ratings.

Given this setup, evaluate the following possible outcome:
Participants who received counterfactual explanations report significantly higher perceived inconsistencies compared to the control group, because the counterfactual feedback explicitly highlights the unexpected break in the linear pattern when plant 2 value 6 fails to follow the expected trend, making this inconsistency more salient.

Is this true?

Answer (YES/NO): NO